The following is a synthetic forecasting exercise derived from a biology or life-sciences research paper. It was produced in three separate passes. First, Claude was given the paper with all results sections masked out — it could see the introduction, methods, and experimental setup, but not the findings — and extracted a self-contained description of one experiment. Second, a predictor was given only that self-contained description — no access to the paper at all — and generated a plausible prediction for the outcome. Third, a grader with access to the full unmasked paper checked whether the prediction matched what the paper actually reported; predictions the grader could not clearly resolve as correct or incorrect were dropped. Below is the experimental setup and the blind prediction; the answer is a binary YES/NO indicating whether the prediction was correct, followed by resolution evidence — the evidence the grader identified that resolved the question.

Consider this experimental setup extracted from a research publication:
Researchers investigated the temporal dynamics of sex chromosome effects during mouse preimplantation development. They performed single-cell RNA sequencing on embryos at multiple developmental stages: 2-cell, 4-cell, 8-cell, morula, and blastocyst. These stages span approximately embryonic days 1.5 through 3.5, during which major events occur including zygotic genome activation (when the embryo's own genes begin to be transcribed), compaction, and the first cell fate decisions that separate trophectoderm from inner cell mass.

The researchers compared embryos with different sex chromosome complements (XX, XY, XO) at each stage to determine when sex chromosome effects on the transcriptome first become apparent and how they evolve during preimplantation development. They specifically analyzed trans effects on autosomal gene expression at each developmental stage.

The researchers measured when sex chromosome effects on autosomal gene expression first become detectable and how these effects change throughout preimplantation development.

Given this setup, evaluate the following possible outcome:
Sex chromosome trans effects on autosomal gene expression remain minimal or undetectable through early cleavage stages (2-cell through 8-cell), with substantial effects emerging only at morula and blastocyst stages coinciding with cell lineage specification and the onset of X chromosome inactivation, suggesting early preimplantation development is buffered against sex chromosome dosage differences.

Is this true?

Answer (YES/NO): NO